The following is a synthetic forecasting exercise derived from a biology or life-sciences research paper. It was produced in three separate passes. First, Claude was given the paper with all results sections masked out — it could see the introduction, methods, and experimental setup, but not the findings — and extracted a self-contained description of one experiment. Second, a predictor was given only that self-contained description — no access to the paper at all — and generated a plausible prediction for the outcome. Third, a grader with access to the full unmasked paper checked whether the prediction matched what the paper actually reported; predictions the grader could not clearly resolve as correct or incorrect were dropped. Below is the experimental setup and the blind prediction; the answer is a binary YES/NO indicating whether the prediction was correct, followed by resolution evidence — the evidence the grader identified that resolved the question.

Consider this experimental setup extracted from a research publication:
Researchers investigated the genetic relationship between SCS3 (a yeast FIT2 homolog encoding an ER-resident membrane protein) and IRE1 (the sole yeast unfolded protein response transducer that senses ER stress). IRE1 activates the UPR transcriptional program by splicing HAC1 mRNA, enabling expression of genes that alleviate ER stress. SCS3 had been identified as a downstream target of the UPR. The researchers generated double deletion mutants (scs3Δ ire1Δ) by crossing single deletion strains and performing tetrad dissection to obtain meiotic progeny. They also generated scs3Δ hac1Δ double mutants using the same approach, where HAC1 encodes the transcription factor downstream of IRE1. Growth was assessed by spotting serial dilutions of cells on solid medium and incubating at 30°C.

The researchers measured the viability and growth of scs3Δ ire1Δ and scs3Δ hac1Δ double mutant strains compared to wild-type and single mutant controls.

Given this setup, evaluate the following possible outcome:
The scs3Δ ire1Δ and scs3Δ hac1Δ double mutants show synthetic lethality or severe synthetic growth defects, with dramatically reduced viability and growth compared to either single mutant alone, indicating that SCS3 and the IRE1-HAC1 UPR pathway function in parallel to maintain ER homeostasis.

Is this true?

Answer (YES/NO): YES